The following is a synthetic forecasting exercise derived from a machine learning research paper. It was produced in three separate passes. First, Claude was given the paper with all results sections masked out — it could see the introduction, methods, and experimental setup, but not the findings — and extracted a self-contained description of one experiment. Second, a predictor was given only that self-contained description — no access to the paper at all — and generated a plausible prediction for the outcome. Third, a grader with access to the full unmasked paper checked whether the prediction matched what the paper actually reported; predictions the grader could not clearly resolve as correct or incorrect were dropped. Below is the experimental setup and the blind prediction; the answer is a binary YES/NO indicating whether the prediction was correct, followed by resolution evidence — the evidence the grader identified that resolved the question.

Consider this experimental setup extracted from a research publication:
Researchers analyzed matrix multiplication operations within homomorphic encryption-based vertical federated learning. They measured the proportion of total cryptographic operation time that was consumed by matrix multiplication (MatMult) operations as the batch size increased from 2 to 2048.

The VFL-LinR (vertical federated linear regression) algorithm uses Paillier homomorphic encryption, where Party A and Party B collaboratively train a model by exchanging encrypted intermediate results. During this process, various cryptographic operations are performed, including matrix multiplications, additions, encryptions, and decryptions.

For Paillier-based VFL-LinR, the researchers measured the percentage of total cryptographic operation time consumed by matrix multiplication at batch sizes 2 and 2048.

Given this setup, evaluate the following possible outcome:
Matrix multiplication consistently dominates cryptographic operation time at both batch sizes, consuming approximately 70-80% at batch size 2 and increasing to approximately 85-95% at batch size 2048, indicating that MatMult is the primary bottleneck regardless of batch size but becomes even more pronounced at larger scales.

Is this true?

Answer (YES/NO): NO